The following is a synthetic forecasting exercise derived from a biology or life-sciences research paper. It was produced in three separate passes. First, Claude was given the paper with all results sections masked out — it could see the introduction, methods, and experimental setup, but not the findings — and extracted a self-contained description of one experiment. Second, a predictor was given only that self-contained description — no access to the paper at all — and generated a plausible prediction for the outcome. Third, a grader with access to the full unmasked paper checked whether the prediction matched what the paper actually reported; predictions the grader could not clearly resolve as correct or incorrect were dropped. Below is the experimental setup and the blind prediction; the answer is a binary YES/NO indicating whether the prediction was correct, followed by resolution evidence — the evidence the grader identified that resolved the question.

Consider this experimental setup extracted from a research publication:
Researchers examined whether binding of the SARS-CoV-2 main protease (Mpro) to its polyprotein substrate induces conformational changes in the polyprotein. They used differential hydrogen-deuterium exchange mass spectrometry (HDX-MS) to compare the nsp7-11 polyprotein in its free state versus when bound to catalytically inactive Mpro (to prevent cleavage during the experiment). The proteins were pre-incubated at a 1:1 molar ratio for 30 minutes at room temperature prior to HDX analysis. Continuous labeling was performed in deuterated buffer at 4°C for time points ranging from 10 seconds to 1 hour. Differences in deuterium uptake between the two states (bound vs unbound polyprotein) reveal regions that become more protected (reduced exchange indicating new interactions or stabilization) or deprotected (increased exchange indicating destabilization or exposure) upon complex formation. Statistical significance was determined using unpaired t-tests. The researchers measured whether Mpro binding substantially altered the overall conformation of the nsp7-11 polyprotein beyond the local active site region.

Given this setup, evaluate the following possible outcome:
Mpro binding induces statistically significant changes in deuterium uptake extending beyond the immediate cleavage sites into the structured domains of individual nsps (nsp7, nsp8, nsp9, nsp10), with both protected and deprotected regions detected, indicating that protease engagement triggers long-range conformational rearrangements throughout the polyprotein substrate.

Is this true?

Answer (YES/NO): NO